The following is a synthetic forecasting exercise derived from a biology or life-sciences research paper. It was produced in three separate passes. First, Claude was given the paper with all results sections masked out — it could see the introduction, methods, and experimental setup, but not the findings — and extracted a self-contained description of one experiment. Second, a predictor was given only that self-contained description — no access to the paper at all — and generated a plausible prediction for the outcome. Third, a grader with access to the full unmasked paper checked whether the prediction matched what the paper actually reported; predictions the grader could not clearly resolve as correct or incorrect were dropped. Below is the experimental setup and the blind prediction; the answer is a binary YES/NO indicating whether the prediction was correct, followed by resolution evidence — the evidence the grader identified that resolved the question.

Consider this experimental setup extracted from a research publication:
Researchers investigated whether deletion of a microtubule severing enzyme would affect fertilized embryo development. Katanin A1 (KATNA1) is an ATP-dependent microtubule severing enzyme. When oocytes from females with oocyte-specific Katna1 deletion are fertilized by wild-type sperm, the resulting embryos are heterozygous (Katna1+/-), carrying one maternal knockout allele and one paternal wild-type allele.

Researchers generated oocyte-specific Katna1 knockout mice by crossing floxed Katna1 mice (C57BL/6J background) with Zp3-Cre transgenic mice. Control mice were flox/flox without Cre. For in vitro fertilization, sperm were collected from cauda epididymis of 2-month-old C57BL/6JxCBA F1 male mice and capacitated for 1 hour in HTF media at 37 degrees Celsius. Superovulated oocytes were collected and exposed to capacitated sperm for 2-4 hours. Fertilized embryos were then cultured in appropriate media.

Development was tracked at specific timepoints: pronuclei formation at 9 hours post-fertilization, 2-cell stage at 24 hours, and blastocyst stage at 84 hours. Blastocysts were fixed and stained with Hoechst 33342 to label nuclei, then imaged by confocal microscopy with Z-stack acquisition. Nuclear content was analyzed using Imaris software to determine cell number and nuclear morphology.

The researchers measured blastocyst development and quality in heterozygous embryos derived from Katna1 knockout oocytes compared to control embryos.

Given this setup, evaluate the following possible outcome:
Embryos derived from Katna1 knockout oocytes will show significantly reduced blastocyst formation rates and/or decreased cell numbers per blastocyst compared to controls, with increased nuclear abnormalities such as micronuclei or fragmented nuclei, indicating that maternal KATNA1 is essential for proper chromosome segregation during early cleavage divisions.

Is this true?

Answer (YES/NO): NO